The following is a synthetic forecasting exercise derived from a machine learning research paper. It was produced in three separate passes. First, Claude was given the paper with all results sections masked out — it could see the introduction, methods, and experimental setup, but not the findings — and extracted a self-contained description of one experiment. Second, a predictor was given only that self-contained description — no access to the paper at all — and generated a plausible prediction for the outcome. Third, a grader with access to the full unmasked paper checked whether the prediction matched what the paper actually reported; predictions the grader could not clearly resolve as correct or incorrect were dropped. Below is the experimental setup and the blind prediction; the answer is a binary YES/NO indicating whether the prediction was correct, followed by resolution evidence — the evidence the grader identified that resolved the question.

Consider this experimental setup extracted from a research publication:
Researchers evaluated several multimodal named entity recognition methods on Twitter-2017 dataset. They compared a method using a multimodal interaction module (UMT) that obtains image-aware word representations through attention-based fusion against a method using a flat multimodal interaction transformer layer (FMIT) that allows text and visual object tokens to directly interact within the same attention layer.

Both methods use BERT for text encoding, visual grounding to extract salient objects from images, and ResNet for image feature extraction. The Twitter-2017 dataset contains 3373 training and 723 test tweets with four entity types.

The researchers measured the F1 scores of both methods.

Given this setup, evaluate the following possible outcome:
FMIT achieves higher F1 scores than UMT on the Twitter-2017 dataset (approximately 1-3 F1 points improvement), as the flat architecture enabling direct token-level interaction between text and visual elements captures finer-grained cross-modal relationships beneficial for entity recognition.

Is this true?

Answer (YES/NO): NO